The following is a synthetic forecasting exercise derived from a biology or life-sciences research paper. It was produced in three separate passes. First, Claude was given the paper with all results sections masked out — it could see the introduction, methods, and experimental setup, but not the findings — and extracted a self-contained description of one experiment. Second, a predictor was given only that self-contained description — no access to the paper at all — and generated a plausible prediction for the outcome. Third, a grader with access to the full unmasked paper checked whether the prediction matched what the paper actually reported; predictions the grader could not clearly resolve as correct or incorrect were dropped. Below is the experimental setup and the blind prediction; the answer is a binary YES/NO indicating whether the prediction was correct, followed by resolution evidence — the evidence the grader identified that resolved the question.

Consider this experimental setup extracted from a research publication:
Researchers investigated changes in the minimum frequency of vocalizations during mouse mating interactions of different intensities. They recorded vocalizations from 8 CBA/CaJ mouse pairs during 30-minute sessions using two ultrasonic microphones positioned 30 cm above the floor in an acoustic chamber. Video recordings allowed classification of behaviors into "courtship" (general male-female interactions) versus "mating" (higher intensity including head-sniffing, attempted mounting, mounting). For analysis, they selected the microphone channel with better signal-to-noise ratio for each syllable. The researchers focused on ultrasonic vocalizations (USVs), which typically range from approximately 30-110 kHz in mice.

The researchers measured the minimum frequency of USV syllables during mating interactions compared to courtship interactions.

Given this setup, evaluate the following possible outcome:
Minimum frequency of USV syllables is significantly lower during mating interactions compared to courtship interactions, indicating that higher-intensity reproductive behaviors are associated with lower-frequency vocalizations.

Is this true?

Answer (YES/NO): YES